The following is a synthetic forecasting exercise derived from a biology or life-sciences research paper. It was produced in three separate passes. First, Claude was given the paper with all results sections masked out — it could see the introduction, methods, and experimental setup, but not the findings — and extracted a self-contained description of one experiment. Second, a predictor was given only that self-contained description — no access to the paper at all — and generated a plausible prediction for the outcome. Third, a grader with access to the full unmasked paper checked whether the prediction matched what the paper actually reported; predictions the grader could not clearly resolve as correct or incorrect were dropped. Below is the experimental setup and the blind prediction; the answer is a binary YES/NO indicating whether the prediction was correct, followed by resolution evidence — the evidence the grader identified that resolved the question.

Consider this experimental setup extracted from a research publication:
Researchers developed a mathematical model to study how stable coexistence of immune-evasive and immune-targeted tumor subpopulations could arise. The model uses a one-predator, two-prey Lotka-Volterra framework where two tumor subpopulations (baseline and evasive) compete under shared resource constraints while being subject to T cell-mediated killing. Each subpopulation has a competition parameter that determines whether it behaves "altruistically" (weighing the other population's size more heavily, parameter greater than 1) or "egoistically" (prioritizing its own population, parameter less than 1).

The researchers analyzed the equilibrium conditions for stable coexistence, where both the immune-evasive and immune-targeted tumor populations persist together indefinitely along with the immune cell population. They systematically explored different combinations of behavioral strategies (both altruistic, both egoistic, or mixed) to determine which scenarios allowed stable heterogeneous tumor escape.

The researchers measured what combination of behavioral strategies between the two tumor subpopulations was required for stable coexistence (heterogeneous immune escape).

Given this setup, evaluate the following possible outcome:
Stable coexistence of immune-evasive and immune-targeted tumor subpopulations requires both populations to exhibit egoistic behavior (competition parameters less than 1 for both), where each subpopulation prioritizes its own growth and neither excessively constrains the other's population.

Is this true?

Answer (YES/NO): NO